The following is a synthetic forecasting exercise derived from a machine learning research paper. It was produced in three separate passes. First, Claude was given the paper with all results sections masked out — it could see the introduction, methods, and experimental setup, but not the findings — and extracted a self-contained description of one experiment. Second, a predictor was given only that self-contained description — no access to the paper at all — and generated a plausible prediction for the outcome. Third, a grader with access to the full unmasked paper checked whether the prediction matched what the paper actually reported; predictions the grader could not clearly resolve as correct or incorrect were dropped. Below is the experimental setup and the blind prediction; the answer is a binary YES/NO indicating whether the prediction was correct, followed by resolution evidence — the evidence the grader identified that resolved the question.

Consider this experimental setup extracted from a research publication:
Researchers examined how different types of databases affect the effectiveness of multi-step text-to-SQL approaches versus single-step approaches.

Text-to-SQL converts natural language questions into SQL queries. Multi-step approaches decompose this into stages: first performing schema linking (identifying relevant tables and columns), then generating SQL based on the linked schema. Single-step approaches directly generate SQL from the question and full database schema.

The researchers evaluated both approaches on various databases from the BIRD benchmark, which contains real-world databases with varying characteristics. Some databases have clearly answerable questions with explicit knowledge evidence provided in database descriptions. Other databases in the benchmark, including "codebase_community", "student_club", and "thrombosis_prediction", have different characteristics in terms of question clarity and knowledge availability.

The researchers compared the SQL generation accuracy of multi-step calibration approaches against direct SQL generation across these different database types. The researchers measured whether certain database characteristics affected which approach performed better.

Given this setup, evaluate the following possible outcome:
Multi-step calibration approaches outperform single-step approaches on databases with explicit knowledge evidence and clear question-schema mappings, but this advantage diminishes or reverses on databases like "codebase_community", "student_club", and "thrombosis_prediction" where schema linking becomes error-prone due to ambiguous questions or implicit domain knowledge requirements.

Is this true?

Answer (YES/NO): NO